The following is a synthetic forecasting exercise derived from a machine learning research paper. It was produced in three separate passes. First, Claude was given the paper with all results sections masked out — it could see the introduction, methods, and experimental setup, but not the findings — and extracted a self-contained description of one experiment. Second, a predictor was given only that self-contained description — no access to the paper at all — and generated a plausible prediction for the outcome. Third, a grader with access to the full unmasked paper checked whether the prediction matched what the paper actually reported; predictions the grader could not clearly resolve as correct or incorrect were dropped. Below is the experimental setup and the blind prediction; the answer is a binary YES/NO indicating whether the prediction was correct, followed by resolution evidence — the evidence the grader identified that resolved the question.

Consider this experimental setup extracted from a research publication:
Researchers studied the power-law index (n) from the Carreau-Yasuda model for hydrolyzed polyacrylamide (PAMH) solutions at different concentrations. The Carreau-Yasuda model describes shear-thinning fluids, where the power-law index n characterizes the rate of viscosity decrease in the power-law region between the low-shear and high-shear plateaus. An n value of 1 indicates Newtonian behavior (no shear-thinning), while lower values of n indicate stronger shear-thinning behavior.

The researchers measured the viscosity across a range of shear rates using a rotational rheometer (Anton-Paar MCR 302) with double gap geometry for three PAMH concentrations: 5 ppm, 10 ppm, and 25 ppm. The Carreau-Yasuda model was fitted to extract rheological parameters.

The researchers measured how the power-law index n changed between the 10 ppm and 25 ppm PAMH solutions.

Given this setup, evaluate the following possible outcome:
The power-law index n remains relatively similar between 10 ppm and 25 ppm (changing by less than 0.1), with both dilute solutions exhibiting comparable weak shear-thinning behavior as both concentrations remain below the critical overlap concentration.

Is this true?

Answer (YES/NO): NO